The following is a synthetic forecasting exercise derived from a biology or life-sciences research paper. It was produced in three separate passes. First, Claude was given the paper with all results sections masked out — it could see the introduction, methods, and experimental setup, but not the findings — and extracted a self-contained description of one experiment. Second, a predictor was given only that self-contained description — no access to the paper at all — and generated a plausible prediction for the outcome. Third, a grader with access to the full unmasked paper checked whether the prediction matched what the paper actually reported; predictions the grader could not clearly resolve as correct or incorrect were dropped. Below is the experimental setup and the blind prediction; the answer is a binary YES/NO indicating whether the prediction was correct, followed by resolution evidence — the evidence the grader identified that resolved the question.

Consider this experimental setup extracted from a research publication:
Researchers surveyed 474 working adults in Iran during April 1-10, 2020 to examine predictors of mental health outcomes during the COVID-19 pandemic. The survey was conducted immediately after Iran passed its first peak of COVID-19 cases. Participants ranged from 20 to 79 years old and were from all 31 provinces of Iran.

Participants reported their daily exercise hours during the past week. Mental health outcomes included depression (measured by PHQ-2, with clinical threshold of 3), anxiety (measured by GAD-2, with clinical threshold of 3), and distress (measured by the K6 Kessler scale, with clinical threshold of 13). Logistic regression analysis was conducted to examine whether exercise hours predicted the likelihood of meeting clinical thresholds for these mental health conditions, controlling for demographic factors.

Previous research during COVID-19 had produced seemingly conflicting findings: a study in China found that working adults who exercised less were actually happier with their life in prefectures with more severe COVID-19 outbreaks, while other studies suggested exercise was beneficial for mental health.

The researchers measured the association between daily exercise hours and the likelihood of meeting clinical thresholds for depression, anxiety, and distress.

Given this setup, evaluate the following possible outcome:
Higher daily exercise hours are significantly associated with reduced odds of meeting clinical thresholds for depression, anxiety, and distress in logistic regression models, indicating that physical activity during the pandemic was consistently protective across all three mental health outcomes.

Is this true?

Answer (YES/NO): YES